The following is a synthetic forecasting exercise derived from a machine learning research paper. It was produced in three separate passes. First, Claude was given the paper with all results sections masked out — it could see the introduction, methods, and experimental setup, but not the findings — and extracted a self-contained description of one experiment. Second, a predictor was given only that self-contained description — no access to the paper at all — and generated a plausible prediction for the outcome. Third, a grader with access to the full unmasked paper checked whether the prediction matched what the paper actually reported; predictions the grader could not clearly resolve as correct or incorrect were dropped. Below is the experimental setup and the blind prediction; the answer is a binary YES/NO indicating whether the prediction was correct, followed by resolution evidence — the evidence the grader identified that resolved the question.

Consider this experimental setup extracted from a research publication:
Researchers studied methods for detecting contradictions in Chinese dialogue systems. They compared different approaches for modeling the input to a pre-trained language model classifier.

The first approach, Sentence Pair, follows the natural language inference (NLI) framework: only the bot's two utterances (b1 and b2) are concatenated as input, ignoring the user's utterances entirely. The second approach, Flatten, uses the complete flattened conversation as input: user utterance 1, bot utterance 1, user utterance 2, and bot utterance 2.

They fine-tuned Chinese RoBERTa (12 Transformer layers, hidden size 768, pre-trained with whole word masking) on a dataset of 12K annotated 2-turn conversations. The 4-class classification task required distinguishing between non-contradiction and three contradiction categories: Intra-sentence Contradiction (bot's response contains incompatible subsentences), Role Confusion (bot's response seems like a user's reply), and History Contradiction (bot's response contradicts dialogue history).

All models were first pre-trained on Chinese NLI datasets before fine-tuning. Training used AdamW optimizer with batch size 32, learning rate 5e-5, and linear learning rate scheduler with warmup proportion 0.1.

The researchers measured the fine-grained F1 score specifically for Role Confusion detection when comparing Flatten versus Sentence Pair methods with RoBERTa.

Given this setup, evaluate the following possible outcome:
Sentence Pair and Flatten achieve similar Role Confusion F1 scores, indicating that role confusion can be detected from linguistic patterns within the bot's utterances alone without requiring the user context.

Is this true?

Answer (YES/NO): NO